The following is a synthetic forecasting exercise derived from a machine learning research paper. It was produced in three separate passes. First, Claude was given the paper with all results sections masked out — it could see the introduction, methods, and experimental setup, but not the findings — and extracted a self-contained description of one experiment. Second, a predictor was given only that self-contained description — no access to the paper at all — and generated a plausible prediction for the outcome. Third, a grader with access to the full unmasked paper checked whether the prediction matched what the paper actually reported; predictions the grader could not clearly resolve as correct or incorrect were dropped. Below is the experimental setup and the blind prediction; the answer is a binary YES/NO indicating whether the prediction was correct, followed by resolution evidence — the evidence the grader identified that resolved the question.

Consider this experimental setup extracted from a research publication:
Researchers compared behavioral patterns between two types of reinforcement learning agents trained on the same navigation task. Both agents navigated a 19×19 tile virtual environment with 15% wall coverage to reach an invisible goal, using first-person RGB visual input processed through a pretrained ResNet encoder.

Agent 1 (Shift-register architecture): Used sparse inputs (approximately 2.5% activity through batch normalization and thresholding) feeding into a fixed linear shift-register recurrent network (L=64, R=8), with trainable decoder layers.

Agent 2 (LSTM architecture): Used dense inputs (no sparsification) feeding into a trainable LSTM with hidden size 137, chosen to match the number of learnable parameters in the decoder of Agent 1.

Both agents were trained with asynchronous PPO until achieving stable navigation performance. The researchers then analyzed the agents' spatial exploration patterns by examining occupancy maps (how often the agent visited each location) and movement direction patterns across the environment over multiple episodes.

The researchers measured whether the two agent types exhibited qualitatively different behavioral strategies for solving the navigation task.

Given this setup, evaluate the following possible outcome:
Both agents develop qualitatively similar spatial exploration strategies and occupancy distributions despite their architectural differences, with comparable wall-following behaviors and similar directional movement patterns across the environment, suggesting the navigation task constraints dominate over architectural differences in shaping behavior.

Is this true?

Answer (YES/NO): NO